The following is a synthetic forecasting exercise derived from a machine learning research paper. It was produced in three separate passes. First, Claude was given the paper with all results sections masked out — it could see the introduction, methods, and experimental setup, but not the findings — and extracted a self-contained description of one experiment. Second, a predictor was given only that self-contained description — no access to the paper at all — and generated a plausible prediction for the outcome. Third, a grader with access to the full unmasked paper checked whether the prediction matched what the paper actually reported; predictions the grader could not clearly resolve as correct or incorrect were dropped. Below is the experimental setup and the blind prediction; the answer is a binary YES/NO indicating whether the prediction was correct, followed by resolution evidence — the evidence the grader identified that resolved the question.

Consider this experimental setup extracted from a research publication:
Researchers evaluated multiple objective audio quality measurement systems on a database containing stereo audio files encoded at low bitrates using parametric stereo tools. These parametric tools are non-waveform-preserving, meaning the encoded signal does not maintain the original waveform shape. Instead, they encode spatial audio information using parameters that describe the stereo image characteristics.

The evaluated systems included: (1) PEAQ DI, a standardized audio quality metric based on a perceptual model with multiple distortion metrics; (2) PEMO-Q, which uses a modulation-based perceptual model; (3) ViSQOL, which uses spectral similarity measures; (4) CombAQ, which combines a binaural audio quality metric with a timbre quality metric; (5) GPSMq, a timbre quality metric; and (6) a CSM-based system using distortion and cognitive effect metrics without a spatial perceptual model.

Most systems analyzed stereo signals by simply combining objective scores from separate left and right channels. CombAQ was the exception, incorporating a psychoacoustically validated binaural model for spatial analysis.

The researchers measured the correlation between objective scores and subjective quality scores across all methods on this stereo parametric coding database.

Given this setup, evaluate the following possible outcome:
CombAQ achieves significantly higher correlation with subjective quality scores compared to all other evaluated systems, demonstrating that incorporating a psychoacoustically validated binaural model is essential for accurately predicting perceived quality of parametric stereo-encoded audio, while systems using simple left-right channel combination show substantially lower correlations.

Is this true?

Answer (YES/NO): NO